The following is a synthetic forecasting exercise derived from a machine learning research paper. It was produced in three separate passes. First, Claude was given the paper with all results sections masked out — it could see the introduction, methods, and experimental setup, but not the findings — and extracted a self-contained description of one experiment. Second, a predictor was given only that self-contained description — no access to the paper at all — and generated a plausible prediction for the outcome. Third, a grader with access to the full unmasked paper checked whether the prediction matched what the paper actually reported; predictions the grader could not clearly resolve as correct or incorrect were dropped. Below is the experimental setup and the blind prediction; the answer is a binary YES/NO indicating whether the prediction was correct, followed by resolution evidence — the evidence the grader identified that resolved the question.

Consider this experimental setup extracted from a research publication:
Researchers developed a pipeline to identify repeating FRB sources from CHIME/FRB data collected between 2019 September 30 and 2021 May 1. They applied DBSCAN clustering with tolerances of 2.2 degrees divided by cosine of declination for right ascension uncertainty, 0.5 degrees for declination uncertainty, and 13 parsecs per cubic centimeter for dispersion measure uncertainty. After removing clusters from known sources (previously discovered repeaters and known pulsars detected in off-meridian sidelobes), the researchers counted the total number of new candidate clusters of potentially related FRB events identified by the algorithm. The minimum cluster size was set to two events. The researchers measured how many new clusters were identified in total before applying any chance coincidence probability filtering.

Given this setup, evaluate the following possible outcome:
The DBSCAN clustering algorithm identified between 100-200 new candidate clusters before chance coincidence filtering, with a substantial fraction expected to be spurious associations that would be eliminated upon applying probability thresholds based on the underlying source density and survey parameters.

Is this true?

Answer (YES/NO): NO